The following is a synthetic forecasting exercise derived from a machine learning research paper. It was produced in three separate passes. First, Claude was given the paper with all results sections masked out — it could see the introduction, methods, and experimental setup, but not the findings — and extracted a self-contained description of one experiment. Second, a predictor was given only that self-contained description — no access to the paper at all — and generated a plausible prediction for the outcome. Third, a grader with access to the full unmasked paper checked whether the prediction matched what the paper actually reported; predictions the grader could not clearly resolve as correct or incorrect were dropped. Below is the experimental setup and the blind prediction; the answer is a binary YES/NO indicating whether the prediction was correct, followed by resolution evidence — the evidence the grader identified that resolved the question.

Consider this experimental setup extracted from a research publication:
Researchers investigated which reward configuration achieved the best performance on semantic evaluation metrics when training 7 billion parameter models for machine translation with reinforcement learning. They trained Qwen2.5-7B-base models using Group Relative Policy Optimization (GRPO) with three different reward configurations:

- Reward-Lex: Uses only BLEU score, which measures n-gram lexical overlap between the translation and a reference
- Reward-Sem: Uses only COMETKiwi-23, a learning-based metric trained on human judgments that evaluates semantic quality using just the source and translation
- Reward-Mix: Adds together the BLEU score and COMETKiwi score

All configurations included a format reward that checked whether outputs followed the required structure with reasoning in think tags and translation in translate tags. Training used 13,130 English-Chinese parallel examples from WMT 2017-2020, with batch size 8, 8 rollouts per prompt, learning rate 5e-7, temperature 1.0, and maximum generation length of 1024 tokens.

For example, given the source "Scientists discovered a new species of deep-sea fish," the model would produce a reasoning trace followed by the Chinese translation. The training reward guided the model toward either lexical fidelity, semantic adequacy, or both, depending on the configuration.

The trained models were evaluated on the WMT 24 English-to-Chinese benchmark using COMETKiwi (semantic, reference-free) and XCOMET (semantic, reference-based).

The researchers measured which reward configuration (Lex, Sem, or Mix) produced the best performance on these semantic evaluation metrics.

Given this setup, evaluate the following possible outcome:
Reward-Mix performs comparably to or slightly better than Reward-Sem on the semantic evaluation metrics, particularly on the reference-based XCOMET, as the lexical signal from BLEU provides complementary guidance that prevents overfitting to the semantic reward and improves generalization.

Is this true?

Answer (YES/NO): NO